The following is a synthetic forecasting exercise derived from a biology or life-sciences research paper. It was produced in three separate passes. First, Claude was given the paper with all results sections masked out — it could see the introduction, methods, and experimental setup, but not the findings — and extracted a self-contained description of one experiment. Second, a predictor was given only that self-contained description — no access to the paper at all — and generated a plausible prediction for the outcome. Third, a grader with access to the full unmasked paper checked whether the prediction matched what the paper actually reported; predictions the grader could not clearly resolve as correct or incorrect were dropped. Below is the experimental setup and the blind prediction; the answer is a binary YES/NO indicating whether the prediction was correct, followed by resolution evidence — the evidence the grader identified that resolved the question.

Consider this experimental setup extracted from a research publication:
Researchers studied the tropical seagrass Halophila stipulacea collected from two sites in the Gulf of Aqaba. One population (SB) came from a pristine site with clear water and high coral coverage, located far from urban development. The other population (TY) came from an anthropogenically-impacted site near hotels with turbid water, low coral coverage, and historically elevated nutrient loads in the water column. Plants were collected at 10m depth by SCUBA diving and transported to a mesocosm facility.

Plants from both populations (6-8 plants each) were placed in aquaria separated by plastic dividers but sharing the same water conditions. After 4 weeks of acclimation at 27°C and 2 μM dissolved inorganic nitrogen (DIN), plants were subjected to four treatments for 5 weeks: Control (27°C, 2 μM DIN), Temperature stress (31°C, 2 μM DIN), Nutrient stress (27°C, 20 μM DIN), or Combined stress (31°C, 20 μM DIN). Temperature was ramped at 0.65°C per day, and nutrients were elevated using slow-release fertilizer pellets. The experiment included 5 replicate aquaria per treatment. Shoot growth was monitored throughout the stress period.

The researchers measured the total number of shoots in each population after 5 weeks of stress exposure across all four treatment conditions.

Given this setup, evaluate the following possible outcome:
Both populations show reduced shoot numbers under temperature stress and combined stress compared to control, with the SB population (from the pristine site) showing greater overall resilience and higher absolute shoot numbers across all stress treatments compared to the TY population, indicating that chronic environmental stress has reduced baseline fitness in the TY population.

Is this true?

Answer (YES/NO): NO